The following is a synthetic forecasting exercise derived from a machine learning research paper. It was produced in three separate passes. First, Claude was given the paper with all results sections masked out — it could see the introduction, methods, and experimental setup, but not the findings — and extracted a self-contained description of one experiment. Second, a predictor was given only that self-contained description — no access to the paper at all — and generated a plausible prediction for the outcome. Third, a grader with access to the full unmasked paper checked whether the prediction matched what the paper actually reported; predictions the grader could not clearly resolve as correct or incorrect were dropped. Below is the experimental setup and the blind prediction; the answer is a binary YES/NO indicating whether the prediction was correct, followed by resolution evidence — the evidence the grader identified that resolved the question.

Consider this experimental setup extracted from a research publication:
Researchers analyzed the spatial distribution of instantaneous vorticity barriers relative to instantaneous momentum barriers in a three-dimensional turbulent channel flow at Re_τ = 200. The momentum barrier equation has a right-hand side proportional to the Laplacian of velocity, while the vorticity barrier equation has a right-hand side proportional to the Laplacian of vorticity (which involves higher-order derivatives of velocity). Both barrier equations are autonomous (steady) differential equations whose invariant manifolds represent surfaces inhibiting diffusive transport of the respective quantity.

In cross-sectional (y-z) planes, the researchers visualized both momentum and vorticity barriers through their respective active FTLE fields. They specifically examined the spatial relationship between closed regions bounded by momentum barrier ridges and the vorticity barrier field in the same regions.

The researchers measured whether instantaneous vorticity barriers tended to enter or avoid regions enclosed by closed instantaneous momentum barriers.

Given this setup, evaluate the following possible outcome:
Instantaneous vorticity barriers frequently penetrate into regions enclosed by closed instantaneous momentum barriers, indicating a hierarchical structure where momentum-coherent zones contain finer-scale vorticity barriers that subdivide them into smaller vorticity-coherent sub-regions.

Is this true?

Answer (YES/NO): YES